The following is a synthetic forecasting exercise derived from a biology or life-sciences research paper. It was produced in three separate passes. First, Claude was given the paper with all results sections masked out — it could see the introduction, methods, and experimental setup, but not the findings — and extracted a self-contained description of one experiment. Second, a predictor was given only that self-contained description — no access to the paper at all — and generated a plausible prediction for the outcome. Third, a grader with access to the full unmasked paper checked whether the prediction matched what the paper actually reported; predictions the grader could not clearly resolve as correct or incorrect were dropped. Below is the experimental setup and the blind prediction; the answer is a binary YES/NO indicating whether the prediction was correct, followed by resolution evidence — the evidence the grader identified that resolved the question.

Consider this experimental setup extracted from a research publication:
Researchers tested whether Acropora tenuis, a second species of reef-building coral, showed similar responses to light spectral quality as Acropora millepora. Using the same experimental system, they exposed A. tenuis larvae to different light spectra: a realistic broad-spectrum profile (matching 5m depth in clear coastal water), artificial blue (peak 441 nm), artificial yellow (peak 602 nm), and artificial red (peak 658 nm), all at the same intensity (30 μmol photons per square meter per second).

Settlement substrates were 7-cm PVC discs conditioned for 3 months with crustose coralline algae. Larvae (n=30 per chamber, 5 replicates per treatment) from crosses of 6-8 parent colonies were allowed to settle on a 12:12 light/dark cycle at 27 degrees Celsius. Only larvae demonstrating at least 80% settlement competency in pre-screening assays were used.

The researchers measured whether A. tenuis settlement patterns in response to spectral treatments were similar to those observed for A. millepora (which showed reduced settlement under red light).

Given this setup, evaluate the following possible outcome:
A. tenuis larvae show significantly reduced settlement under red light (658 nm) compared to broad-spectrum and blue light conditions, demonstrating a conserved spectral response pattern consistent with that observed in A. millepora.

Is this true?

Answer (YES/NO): NO